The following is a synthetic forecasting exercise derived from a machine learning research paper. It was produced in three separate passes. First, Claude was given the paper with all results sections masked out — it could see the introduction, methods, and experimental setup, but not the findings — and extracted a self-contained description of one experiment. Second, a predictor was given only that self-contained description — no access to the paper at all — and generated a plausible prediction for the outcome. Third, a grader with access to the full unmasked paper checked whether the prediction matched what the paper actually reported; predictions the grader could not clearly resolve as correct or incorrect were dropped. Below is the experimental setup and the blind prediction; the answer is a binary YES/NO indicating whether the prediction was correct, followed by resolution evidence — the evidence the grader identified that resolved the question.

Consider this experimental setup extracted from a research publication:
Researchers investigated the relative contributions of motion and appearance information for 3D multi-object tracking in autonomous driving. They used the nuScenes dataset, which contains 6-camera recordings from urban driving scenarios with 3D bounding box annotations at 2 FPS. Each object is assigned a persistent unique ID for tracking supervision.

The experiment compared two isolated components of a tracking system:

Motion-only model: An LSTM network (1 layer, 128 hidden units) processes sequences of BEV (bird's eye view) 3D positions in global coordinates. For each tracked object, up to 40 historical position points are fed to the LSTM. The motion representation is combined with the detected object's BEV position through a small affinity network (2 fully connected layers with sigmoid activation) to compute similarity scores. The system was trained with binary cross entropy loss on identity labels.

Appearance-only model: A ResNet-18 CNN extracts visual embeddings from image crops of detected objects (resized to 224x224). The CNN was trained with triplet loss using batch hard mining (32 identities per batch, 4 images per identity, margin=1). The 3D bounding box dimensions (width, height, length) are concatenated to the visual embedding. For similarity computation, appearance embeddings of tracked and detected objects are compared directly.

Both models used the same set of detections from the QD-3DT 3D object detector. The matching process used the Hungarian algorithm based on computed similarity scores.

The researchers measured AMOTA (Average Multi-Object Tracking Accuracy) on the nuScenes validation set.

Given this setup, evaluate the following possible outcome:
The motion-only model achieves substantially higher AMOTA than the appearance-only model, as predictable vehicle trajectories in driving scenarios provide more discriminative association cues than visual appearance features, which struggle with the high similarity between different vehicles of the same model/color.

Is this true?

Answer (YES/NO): YES